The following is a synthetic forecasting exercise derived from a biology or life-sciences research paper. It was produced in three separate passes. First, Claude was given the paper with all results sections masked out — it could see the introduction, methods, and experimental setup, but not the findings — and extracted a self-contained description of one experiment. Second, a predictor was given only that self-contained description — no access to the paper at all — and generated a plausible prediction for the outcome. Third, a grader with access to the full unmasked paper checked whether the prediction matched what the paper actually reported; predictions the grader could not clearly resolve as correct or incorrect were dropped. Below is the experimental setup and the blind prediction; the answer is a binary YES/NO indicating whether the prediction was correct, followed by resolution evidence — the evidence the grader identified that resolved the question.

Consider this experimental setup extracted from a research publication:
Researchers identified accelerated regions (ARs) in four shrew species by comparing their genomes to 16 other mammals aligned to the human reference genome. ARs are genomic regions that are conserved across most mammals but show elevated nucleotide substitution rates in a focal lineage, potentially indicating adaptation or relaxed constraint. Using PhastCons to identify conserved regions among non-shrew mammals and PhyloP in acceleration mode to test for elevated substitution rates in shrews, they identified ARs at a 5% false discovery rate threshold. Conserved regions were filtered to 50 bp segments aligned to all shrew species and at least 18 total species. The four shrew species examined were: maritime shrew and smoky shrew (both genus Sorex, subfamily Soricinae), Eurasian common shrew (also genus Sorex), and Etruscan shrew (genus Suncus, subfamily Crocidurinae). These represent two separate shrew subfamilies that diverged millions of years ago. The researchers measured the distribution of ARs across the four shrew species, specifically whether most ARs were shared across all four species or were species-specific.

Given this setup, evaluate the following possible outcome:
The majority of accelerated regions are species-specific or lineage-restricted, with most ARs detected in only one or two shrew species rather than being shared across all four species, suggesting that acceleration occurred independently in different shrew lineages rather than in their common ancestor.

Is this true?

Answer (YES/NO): YES